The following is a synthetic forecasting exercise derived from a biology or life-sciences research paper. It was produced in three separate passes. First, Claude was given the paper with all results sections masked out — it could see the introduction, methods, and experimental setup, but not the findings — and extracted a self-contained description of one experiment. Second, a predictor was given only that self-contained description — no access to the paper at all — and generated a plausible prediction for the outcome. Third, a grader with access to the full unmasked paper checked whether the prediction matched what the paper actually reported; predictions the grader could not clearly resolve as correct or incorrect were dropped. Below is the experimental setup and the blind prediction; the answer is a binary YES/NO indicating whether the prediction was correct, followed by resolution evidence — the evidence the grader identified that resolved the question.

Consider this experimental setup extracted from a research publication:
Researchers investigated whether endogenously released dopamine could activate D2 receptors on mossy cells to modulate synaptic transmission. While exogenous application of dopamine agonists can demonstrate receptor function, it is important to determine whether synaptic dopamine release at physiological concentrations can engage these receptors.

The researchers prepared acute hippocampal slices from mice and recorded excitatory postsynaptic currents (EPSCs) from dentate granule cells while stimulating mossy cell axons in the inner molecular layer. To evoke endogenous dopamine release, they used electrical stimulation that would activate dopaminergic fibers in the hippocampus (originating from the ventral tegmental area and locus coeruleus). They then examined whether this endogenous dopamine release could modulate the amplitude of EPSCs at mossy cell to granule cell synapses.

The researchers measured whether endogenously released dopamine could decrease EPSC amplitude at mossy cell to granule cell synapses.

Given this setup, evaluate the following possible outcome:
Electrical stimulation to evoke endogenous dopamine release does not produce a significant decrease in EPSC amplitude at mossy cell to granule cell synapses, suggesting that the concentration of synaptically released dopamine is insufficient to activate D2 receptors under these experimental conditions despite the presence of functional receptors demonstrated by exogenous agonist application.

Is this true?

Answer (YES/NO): NO